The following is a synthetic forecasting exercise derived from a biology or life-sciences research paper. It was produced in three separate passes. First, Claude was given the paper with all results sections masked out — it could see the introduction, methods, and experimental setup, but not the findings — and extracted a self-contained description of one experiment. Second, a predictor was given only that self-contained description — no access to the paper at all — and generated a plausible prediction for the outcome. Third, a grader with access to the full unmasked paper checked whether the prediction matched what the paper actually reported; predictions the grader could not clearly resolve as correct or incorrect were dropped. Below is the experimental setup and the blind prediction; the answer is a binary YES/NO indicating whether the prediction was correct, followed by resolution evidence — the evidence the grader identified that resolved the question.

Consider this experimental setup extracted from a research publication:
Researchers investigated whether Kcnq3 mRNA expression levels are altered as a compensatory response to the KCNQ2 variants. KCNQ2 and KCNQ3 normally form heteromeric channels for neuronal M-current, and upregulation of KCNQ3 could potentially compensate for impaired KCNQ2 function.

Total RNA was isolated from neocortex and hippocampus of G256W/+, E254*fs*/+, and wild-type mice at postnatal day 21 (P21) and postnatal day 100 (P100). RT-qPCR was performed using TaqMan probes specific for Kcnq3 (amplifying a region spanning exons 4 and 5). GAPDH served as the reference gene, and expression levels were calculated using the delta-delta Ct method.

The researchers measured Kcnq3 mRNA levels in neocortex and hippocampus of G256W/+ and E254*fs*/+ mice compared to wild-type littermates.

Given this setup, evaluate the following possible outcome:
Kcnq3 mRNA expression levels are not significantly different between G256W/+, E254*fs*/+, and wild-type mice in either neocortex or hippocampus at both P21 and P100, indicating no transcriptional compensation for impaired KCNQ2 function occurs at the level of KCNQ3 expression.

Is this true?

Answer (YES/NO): NO